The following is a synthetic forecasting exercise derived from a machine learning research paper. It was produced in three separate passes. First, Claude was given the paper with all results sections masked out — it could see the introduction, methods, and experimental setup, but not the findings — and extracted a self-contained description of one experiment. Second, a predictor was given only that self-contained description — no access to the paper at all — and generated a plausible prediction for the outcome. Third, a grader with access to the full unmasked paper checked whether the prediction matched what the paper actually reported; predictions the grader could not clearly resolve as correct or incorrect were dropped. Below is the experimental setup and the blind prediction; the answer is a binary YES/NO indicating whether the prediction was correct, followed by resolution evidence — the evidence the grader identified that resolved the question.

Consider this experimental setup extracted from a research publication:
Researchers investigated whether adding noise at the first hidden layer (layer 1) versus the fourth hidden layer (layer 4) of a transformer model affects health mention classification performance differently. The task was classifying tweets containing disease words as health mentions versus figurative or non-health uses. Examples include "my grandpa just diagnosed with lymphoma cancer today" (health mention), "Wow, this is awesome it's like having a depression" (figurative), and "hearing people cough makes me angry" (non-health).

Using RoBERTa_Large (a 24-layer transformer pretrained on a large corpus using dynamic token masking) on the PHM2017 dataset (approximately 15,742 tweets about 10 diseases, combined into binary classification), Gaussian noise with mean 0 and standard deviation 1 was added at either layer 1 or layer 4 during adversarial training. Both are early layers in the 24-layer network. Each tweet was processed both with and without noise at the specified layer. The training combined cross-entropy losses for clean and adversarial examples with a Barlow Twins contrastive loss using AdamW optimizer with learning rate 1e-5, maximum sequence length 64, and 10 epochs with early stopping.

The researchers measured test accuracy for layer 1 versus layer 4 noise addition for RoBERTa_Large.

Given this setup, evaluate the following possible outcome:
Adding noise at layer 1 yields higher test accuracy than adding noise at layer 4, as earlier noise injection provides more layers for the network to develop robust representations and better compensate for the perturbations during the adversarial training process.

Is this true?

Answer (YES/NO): YES